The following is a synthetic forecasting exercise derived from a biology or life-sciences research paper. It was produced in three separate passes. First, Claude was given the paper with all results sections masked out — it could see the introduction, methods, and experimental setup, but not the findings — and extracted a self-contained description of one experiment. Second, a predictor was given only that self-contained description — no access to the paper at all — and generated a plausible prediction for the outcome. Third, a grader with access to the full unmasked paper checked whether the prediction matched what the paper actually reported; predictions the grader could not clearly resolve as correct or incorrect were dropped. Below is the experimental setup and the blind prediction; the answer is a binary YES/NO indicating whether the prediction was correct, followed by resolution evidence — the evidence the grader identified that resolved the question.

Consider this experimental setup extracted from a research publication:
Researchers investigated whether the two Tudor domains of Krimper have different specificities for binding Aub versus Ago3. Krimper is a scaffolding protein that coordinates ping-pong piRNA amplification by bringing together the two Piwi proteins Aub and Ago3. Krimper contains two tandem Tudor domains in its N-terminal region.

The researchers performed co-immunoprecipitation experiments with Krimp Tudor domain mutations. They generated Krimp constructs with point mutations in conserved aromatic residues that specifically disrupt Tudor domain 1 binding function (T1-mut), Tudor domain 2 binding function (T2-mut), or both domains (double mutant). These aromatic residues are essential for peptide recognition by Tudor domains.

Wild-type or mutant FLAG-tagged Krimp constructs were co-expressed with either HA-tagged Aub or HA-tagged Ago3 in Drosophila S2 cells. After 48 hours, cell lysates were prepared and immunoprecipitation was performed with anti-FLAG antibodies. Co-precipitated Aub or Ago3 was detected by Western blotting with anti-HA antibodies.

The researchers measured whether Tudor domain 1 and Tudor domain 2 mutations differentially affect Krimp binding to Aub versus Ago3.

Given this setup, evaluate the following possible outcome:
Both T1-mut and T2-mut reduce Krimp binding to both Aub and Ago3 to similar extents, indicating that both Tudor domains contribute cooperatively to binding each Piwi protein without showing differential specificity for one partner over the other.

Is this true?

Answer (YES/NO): NO